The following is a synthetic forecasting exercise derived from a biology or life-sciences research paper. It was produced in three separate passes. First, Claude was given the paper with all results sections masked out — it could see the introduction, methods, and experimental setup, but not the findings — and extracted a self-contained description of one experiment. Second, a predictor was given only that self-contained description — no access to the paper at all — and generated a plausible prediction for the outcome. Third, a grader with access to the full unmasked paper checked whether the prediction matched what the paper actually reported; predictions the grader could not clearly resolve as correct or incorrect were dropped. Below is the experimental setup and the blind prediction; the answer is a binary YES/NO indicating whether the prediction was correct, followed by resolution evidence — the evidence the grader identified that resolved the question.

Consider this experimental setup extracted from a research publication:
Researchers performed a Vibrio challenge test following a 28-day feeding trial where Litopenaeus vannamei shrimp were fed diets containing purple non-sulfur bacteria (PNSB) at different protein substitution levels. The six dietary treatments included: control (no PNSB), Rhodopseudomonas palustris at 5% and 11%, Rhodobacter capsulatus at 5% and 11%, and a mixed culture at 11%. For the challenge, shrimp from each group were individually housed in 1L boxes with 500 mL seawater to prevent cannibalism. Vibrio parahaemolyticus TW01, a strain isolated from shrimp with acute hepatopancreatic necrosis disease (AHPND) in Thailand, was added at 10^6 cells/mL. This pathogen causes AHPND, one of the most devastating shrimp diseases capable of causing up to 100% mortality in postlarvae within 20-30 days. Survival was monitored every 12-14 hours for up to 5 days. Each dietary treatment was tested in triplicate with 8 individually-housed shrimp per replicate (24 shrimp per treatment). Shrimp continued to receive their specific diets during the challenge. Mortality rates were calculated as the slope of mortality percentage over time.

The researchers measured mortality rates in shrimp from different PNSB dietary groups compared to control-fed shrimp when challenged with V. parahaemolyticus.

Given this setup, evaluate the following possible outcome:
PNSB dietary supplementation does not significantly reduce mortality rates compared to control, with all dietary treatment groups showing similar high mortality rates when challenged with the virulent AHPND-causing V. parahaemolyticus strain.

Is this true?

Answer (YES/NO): YES